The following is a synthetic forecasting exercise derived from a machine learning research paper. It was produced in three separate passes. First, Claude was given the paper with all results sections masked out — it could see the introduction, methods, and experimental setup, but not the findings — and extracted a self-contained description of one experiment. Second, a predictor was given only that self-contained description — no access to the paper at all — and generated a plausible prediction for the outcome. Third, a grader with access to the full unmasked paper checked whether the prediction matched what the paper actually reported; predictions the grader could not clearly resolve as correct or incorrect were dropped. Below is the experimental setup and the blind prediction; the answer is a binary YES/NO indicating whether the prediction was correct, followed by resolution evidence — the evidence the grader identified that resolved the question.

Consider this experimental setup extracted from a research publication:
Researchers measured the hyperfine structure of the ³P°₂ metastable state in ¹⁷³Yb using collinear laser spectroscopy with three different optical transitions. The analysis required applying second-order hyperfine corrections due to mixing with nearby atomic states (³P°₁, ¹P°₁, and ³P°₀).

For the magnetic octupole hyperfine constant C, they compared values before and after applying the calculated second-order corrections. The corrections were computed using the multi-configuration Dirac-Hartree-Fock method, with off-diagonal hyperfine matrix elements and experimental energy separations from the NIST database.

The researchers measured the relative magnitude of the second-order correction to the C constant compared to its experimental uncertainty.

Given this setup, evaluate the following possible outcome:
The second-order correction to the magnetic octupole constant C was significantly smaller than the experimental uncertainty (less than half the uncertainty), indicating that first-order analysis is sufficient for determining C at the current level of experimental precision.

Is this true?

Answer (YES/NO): YES